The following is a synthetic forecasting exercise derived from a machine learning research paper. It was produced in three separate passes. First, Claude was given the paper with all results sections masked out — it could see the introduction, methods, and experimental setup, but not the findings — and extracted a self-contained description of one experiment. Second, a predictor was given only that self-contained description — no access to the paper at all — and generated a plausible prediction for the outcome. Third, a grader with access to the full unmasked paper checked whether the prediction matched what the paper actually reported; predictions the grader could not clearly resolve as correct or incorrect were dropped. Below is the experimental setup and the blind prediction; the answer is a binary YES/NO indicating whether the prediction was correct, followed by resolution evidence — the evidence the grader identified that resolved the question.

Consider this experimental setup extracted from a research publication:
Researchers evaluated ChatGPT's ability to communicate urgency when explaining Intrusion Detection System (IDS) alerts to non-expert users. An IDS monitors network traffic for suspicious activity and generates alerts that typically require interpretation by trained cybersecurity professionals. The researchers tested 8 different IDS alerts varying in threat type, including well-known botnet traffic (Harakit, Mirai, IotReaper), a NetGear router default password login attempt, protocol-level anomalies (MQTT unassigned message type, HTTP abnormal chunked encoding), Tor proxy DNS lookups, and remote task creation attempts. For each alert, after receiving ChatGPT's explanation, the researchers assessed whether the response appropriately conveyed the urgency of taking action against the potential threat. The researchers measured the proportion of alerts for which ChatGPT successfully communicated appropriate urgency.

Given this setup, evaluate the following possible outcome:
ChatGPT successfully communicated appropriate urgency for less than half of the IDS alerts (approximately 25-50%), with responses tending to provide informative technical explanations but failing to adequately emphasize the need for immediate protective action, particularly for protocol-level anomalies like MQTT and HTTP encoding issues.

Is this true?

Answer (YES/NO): NO